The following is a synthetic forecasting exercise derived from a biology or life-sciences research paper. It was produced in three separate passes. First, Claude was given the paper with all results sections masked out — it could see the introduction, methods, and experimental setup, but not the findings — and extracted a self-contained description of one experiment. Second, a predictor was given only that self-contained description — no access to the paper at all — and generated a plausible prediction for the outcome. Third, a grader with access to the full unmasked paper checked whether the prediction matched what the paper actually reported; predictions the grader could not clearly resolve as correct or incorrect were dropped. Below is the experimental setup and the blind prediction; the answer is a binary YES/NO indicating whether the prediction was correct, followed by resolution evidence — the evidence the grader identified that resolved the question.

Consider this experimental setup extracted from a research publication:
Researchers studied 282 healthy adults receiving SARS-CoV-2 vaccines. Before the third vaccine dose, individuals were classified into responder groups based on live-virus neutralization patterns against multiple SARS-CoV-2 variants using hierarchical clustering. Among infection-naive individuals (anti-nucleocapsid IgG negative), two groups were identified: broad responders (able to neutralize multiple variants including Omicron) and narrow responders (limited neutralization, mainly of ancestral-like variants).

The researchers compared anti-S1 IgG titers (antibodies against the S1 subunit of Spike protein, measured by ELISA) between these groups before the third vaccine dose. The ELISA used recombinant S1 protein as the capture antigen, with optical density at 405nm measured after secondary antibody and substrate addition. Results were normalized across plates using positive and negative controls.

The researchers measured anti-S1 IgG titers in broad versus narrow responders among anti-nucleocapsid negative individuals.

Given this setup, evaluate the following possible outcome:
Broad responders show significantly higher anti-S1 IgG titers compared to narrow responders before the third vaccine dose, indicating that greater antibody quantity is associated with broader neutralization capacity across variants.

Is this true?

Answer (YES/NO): NO